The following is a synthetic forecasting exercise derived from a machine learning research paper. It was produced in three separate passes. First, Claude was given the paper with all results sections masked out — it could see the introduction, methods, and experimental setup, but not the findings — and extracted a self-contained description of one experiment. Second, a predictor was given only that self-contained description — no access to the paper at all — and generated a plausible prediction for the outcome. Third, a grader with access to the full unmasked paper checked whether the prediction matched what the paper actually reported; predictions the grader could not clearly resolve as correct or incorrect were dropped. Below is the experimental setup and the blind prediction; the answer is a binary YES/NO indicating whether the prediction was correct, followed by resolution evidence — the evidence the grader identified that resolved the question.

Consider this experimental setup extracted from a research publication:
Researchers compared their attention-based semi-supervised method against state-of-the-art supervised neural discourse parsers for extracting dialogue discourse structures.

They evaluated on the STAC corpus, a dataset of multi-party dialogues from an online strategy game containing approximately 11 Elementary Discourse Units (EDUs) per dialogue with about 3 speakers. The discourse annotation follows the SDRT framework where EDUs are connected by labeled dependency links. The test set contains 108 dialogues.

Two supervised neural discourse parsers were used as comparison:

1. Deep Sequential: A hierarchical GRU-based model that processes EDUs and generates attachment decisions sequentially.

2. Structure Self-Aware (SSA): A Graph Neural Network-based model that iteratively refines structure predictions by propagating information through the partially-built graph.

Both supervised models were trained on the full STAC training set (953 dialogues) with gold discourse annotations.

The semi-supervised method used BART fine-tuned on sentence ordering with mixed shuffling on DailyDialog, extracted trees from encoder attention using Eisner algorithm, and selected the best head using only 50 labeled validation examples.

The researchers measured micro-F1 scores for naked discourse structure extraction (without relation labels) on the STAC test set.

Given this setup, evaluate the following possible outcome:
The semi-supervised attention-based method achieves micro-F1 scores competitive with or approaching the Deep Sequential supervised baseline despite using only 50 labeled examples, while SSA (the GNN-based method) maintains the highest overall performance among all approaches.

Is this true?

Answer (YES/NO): NO